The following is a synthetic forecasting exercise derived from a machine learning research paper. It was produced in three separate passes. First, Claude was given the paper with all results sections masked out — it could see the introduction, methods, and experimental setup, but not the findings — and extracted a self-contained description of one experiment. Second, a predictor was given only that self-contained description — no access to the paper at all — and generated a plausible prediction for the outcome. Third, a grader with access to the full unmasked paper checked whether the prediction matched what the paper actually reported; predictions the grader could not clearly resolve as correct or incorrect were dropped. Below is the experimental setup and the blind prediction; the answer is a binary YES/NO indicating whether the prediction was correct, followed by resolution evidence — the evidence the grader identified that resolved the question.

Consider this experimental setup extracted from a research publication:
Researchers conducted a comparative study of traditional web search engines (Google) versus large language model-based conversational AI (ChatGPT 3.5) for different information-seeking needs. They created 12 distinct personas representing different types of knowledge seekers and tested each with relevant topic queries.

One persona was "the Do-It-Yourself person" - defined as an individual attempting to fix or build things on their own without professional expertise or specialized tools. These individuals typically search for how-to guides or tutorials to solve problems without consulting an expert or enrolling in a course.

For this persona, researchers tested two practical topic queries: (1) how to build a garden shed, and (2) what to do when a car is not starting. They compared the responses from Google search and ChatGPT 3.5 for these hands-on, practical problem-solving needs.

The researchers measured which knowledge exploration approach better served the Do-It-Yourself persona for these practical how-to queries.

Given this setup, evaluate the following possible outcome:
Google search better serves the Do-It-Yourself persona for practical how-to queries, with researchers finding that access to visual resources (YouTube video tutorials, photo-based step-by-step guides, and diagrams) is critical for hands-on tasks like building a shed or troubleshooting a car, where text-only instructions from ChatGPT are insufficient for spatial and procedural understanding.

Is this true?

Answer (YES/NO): YES